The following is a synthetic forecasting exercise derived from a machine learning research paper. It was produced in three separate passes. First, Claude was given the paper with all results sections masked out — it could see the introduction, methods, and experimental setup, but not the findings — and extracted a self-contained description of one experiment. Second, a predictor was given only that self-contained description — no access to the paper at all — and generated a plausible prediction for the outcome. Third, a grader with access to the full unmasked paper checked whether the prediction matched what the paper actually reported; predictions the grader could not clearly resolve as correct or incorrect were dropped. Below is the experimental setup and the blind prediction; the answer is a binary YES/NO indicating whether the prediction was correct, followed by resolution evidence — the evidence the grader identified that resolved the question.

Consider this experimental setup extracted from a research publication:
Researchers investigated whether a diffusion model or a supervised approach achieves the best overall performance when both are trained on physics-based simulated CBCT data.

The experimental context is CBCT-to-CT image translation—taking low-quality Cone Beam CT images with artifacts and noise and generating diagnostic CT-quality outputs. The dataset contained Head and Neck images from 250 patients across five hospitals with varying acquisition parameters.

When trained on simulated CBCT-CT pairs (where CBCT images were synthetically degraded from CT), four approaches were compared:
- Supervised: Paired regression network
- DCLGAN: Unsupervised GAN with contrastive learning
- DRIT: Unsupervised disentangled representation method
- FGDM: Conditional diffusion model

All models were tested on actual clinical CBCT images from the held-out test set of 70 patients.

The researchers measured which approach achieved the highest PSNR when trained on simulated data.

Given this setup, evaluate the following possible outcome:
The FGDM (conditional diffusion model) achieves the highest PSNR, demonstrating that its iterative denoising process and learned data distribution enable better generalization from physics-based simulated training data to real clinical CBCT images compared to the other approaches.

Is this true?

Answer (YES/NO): YES